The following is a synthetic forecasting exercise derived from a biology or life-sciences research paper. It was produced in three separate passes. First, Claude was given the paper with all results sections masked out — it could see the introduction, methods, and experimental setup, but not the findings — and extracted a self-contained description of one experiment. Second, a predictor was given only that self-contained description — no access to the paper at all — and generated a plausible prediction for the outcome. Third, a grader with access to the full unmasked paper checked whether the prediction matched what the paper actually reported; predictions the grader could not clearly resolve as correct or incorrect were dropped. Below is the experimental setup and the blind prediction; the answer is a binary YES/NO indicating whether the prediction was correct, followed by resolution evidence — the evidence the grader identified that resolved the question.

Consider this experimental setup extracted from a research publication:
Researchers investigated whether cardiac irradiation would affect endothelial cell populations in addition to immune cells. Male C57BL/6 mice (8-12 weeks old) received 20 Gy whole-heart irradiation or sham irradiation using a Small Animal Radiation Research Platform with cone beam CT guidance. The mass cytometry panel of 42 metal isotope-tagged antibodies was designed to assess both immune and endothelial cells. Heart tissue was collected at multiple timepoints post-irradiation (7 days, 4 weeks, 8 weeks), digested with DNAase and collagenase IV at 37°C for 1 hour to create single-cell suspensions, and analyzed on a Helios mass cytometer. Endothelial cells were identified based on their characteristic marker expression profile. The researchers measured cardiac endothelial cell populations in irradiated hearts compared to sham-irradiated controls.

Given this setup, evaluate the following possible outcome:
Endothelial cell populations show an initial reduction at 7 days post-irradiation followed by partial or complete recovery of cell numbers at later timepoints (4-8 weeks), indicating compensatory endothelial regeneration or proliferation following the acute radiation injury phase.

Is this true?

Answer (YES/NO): NO